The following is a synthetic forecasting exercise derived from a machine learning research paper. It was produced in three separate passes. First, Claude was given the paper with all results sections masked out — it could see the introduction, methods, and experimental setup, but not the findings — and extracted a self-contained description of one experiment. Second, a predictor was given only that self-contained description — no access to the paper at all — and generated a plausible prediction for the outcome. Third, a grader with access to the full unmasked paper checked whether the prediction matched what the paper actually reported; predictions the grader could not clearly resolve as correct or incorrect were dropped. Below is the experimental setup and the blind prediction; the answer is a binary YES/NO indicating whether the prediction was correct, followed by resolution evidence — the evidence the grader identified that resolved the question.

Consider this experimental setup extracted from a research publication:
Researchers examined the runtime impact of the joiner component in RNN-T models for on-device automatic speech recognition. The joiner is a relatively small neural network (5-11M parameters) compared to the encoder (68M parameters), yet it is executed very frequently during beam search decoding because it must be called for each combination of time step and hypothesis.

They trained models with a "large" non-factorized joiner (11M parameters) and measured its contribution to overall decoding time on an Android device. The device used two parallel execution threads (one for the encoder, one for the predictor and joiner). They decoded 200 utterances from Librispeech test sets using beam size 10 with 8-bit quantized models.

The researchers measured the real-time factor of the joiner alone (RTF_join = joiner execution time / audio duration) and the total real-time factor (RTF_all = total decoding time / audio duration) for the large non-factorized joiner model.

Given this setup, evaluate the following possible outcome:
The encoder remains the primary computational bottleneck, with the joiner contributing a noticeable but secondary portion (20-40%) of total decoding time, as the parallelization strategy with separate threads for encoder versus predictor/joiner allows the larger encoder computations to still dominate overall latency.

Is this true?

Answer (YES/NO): NO